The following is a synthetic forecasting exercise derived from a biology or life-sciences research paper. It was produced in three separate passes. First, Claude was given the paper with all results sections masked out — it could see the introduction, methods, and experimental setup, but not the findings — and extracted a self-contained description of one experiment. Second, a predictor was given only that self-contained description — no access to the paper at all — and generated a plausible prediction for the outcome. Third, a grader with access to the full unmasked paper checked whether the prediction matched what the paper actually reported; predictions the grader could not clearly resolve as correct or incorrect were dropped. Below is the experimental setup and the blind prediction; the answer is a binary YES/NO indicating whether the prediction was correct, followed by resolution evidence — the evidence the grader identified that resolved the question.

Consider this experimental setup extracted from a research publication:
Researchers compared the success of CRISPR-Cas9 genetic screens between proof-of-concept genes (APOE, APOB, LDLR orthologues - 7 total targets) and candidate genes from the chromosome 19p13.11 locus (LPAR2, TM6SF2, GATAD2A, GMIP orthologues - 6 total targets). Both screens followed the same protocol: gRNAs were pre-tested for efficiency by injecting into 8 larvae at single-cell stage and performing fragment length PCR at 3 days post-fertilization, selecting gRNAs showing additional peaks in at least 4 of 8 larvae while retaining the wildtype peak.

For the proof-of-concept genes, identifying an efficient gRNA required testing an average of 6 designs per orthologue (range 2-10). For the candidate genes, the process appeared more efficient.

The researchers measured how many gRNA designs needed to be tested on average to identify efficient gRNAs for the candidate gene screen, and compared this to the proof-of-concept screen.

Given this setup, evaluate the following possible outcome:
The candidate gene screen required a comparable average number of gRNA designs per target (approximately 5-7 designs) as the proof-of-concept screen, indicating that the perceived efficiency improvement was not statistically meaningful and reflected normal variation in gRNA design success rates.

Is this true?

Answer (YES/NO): NO